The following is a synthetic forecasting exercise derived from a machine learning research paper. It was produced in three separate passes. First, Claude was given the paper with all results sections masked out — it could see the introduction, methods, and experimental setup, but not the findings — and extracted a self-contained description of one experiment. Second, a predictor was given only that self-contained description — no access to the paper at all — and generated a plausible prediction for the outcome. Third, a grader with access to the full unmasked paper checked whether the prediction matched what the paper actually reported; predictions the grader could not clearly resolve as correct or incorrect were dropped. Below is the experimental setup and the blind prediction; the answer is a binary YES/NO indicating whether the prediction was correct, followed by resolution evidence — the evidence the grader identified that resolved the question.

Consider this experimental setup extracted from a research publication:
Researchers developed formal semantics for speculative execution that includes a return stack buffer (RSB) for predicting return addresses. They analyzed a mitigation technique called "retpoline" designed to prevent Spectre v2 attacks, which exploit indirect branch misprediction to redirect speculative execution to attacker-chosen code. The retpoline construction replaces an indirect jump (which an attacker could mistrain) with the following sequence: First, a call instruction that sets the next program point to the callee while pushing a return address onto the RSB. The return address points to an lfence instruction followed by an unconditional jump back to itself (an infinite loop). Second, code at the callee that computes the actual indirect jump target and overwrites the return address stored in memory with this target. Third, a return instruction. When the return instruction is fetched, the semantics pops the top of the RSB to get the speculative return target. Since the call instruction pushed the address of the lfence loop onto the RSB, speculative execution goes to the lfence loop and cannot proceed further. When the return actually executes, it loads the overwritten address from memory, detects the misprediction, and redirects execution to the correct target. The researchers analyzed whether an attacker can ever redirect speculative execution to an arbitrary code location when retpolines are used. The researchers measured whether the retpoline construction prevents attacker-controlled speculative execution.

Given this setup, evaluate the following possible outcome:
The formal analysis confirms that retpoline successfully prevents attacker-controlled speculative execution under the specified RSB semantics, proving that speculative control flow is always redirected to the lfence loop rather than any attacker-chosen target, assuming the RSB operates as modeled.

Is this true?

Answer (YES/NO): YES